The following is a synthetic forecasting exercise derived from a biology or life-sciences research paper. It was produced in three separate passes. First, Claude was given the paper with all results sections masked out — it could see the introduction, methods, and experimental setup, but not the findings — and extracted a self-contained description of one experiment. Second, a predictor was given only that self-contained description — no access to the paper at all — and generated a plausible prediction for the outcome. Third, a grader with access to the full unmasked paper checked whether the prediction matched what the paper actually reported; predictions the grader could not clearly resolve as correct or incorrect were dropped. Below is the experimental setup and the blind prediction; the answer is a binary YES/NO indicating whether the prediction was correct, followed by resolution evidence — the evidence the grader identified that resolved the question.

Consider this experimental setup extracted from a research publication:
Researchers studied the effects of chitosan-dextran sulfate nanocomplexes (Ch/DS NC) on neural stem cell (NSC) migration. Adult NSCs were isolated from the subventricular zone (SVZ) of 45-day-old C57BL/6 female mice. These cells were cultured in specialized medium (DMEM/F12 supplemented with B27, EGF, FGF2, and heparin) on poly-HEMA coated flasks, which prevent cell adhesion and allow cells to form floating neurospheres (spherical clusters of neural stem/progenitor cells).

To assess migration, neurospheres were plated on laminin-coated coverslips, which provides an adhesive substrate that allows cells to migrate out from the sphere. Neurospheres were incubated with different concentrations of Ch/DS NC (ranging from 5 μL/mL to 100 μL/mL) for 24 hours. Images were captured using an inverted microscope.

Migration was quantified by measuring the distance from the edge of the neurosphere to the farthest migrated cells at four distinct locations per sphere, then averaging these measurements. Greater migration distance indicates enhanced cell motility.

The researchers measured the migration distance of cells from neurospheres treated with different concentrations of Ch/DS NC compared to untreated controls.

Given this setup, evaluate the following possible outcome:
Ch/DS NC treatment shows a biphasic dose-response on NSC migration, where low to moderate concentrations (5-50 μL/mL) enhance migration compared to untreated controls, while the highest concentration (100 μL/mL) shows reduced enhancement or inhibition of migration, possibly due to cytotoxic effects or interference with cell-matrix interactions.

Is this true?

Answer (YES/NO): NO